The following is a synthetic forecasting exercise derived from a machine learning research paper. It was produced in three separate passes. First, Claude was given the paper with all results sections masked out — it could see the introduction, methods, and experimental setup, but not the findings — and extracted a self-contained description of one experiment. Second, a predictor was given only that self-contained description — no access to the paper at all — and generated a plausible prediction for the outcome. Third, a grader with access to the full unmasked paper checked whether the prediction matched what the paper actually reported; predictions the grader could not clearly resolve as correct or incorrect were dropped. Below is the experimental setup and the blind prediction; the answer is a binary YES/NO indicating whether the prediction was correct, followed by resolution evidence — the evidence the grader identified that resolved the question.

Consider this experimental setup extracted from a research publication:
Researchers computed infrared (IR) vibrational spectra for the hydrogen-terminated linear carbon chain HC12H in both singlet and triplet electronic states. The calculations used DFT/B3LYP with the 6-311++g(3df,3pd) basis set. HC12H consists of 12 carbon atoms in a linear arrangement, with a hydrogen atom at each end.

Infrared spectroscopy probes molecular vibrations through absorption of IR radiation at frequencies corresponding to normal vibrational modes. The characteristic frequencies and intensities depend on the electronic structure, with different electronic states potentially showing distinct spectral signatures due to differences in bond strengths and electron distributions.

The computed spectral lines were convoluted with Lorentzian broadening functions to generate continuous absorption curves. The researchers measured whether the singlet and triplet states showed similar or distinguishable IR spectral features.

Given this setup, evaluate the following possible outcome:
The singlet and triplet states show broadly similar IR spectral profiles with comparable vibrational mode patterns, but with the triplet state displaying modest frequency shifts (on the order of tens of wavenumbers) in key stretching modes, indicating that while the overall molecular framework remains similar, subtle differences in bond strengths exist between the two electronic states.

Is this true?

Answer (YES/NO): NO